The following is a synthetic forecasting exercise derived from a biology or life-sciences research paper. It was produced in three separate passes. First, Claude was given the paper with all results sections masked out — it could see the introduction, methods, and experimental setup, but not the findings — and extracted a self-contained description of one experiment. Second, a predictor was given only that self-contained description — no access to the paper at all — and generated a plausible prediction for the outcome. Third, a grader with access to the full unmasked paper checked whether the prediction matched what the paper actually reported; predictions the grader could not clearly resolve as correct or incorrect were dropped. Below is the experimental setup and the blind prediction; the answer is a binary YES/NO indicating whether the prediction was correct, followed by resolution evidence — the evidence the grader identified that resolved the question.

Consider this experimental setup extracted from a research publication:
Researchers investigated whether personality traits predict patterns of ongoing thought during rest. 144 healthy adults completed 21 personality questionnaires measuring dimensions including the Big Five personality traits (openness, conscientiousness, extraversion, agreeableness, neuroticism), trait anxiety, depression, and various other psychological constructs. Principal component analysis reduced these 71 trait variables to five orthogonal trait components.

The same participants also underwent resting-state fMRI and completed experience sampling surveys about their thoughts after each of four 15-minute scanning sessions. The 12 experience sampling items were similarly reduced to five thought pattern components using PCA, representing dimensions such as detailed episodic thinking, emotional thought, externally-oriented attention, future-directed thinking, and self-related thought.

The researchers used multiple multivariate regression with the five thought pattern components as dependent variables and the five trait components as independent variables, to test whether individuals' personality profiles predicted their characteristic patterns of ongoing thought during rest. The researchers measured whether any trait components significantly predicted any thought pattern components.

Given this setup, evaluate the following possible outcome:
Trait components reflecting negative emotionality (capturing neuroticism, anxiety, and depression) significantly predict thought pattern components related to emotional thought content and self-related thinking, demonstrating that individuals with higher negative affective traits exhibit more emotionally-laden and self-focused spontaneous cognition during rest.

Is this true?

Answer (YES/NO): NO